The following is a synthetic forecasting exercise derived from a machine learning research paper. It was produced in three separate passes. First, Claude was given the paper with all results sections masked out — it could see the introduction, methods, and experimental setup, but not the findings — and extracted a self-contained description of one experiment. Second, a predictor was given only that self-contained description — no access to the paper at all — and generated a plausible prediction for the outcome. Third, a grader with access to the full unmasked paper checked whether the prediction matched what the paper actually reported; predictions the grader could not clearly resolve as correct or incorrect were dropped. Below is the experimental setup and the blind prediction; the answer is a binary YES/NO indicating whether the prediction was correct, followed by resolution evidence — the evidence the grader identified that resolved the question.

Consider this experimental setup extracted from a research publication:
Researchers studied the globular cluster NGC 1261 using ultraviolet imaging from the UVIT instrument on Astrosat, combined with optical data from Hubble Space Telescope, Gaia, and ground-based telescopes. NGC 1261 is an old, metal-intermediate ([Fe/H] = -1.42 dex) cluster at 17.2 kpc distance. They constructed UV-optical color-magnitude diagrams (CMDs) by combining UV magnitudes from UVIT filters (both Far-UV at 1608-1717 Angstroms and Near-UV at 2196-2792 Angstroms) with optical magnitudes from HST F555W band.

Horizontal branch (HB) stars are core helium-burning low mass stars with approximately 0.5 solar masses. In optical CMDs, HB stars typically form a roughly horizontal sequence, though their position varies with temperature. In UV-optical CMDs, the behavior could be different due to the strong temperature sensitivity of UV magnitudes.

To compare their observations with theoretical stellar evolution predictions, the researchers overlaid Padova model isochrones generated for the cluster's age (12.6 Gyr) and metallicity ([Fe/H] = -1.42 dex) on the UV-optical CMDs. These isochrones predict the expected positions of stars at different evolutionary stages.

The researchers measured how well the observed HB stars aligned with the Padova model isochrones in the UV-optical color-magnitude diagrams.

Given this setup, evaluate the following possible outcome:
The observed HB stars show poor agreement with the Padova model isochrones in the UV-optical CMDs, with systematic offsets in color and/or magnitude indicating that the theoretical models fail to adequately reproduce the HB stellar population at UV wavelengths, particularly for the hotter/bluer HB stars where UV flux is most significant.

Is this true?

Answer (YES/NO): NO